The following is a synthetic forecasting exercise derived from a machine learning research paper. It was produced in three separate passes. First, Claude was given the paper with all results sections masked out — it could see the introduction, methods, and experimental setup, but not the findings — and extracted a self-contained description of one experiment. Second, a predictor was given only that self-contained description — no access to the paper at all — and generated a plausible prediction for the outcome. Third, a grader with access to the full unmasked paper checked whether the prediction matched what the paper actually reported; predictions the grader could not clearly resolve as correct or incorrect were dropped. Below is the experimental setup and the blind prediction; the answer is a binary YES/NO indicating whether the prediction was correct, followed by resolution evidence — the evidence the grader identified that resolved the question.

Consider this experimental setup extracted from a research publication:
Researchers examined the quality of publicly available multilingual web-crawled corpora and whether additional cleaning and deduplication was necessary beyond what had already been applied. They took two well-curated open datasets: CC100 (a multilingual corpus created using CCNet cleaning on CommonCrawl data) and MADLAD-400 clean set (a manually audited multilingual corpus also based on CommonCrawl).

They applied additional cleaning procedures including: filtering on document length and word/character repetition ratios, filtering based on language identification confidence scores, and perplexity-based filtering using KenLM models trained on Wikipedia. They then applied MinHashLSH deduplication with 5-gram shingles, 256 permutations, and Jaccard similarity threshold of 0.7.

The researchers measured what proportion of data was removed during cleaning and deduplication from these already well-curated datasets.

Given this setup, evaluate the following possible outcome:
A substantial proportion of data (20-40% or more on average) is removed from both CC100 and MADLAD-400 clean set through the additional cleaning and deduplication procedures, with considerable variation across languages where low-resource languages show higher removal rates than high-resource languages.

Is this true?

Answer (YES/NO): NO